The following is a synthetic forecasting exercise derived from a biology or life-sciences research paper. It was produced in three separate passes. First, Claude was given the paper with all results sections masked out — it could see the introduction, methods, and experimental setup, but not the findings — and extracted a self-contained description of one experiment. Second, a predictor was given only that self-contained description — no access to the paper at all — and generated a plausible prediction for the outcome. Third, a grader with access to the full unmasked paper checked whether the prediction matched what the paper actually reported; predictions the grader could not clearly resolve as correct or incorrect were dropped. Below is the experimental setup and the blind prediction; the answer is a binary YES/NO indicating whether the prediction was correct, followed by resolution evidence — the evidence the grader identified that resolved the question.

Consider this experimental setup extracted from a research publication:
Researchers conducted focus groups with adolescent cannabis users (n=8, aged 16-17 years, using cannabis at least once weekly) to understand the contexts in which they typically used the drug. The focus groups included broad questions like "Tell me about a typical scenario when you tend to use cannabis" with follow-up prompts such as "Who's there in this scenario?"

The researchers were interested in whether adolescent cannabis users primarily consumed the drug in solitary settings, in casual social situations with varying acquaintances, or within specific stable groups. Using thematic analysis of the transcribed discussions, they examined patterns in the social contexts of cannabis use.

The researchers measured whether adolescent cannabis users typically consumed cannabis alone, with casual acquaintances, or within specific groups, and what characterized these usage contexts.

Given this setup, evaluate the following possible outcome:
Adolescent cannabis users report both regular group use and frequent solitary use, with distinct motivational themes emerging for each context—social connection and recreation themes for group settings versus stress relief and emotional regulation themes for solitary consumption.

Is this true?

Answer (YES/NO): NO